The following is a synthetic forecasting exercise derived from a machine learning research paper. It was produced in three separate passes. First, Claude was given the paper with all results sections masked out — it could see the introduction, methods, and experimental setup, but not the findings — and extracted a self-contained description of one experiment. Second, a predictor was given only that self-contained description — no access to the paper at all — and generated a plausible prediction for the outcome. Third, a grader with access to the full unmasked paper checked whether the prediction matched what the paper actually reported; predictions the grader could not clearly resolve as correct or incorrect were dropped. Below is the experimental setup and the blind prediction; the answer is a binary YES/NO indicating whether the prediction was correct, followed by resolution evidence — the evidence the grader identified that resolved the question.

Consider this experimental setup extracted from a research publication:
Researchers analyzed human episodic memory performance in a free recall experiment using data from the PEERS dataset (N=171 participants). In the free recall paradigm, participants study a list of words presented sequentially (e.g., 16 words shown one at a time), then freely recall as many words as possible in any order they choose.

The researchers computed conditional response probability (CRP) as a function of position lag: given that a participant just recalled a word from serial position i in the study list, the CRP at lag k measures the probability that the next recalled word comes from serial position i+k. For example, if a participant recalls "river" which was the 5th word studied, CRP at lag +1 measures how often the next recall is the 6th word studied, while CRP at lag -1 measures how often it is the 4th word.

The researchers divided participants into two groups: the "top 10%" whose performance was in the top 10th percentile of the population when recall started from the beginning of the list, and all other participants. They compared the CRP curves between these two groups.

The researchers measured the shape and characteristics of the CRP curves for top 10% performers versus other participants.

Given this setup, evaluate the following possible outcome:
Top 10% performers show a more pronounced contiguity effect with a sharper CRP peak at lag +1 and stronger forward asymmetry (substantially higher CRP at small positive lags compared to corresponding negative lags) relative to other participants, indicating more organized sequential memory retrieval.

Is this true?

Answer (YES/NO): YES